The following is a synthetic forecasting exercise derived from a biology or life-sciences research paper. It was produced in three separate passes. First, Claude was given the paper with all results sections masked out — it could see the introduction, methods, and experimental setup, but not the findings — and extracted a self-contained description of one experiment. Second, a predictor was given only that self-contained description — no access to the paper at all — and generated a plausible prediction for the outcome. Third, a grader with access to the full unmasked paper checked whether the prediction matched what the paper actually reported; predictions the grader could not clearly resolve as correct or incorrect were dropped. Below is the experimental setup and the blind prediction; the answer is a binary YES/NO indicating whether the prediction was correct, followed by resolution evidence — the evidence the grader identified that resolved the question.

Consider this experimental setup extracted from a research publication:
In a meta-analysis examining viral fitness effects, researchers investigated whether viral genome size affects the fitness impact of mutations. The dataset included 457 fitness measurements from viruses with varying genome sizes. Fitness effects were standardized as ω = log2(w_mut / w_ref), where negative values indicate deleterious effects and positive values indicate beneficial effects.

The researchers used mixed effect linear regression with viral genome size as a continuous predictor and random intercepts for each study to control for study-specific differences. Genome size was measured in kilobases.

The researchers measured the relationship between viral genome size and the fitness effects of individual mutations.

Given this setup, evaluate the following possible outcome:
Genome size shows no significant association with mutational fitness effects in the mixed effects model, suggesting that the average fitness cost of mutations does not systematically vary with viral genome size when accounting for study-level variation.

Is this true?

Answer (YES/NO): NO